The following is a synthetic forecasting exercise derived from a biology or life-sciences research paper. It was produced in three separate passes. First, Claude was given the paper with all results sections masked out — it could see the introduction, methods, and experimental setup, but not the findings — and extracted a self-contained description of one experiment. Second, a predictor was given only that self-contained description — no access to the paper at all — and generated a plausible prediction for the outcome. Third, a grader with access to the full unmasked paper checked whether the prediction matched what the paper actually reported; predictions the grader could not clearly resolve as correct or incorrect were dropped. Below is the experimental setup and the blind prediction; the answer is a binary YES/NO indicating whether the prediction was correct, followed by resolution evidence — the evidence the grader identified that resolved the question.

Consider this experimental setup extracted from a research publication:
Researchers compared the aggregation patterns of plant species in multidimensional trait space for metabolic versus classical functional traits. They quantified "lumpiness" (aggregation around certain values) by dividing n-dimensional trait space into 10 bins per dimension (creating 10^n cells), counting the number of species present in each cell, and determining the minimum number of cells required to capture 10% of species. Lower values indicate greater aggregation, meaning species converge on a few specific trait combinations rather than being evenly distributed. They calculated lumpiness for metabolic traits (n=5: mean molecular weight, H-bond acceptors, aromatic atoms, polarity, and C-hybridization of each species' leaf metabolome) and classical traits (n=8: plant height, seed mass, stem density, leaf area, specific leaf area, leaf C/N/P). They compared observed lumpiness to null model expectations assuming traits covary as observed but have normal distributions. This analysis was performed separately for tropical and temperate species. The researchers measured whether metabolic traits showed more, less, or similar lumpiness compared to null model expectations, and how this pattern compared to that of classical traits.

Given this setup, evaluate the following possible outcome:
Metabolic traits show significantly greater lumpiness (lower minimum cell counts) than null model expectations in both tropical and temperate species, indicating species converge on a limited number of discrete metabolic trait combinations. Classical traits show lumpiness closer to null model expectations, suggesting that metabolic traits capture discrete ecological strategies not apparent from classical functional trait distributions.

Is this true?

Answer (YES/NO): NO